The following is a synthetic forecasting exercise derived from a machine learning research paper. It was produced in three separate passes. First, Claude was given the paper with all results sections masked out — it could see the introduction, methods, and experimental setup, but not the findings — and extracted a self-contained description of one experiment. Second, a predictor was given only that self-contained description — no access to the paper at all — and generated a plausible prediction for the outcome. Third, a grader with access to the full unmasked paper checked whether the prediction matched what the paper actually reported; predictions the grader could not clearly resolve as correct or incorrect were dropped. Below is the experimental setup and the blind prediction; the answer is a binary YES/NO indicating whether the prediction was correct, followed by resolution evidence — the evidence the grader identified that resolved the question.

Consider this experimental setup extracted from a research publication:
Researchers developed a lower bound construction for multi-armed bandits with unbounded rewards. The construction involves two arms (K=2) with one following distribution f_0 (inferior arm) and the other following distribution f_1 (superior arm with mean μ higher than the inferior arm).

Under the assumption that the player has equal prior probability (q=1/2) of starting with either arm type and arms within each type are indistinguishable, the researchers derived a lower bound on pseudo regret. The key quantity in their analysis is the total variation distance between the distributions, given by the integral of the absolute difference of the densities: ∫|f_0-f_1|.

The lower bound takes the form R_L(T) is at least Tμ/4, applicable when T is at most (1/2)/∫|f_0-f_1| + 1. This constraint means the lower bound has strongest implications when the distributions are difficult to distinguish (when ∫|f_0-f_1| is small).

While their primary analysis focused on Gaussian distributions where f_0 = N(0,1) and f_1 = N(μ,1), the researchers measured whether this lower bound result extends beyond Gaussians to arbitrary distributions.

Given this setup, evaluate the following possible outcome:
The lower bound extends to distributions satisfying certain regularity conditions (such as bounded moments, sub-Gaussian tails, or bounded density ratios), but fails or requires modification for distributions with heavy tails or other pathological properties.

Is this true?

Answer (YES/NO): NO